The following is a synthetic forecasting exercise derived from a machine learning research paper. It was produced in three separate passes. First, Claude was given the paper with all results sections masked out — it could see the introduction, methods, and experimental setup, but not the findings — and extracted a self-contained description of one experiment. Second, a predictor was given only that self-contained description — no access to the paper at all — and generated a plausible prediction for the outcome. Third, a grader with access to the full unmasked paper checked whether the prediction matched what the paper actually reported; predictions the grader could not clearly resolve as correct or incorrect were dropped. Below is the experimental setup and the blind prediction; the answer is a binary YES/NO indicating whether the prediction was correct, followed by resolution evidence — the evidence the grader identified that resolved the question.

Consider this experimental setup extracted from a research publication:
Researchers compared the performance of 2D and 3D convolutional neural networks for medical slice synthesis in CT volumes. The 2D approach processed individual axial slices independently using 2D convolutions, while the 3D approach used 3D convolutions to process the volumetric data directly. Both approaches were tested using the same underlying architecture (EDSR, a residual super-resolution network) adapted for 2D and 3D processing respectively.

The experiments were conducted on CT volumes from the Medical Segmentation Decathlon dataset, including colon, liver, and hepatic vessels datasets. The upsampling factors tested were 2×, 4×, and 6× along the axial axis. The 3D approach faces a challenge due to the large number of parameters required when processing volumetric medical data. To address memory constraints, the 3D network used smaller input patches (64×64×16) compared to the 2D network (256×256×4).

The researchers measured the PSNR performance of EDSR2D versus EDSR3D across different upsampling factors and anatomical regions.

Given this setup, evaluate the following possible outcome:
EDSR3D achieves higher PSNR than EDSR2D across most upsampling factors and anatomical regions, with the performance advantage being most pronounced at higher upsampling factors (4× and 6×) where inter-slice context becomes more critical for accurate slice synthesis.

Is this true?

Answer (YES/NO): NO